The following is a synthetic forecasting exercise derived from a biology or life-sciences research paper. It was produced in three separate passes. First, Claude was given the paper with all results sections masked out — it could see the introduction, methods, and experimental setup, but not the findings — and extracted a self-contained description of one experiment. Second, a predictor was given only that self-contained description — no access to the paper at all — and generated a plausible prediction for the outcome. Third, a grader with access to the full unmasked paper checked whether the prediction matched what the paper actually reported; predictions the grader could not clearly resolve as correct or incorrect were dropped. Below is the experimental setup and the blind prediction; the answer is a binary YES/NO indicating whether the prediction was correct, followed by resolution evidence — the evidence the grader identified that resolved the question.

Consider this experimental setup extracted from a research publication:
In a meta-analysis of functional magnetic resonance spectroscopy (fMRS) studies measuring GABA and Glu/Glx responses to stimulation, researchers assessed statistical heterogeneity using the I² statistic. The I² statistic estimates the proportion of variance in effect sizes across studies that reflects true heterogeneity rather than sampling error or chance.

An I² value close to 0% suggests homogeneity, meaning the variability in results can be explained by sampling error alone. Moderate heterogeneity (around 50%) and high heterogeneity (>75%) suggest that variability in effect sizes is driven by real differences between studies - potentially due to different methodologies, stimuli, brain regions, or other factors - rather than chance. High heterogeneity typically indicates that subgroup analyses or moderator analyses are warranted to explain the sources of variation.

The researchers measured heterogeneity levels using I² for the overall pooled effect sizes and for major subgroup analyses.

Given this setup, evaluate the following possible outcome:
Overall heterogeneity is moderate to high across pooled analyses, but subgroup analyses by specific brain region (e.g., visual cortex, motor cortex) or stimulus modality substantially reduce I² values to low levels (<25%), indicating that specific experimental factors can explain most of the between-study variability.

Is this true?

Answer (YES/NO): NO